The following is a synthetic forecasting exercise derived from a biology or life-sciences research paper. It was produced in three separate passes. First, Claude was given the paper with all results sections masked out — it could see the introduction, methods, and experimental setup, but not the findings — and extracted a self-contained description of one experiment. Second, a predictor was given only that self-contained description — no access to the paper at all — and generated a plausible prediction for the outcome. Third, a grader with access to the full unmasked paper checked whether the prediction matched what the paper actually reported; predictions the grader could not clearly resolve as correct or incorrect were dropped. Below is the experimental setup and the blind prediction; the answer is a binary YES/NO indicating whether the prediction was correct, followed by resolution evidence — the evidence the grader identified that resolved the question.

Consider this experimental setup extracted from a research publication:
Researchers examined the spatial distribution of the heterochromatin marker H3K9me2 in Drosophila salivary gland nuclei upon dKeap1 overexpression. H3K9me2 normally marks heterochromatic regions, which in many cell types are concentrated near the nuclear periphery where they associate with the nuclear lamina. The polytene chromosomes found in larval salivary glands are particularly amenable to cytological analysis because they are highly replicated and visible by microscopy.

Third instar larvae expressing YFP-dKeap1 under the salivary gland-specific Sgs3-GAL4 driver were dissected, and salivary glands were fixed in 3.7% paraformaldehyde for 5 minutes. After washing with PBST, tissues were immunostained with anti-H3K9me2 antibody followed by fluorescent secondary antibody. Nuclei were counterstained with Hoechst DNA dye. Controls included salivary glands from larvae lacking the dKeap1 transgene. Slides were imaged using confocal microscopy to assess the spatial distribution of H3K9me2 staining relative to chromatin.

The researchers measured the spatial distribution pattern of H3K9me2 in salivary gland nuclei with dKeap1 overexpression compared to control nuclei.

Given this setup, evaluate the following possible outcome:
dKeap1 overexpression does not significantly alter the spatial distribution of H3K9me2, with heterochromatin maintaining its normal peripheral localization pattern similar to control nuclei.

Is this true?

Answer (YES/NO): NO